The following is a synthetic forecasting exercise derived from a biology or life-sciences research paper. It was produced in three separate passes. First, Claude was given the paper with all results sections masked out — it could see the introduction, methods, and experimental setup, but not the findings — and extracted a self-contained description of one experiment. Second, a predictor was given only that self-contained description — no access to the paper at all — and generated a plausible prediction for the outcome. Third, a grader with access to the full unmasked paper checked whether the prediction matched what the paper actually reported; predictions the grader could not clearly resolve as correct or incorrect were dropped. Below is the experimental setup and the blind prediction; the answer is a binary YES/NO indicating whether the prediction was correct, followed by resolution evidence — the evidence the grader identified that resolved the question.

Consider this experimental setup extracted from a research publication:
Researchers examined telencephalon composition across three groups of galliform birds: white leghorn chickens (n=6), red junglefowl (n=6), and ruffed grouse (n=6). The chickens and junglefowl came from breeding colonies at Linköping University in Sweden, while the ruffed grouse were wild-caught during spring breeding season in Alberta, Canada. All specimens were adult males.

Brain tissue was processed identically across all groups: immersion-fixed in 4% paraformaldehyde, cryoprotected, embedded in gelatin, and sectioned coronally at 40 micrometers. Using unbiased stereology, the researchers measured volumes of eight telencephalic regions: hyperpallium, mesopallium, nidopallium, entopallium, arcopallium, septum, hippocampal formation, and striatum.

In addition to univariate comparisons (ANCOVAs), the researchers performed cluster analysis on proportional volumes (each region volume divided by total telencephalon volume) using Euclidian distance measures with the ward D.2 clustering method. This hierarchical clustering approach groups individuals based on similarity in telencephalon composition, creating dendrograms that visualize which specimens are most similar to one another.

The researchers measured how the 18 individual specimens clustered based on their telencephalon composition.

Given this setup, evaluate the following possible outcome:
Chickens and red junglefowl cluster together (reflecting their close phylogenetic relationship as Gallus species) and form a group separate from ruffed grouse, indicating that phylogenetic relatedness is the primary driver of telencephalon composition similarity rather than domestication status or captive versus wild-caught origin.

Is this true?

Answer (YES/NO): NO